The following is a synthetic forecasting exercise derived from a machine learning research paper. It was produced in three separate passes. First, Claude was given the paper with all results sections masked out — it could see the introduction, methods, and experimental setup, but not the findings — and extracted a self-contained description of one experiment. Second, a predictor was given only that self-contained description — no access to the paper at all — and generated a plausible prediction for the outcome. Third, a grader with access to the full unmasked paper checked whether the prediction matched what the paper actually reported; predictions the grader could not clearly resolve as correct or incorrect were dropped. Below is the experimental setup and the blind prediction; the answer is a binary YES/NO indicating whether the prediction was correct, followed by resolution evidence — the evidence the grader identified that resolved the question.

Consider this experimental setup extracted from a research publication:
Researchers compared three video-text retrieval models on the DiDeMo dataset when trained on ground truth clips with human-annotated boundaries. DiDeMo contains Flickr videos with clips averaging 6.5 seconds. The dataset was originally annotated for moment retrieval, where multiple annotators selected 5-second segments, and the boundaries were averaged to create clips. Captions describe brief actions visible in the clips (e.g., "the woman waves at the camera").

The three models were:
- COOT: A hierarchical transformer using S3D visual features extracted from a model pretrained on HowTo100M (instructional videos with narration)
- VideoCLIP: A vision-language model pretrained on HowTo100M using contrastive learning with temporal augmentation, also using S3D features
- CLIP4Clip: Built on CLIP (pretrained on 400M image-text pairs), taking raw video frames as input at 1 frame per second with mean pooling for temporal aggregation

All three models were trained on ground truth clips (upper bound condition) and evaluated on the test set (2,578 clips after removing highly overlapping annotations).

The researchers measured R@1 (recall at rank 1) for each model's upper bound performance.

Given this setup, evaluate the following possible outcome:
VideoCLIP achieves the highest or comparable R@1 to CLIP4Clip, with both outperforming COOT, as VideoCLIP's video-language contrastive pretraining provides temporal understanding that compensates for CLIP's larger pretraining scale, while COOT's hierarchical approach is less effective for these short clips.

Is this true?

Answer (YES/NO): NO